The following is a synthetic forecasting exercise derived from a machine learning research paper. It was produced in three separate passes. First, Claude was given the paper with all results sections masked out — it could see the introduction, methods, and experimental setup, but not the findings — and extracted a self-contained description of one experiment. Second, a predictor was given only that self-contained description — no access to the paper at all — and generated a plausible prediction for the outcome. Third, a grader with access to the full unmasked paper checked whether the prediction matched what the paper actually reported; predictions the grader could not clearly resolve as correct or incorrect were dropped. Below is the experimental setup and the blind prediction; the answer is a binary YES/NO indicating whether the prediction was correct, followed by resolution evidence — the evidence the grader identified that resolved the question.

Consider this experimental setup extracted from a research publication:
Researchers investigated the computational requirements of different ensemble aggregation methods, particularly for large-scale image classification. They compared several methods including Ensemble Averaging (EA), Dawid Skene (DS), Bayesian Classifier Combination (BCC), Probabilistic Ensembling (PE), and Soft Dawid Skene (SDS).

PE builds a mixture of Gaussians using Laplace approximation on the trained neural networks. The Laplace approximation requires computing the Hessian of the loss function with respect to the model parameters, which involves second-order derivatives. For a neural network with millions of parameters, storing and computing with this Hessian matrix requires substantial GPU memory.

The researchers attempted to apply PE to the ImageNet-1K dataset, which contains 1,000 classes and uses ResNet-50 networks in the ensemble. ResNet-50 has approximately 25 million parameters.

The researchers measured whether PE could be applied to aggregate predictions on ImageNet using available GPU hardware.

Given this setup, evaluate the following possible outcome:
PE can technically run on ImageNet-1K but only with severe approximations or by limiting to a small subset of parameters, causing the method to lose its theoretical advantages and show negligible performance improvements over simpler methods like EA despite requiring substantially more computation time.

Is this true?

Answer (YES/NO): NO